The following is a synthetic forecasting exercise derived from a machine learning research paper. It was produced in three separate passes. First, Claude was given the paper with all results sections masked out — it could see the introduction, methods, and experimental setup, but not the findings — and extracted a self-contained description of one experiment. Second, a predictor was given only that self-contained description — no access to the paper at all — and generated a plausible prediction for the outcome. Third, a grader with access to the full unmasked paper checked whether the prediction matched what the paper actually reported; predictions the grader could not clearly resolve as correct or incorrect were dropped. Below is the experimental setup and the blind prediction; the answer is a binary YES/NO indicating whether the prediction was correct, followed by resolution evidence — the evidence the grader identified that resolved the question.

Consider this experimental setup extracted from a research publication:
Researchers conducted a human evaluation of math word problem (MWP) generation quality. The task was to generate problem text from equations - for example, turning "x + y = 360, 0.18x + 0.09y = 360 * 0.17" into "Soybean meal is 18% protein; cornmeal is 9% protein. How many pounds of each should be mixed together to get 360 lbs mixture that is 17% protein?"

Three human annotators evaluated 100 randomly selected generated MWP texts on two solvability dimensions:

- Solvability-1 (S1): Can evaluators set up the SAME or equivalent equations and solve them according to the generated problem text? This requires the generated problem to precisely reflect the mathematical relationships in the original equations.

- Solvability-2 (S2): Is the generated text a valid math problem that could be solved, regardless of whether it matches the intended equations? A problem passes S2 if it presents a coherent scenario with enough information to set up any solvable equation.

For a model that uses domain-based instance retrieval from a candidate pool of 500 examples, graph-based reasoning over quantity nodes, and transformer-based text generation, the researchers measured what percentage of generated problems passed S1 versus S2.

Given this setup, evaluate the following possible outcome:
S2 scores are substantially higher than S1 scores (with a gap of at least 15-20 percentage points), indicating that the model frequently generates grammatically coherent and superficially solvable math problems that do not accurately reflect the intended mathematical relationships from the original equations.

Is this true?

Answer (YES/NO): YES